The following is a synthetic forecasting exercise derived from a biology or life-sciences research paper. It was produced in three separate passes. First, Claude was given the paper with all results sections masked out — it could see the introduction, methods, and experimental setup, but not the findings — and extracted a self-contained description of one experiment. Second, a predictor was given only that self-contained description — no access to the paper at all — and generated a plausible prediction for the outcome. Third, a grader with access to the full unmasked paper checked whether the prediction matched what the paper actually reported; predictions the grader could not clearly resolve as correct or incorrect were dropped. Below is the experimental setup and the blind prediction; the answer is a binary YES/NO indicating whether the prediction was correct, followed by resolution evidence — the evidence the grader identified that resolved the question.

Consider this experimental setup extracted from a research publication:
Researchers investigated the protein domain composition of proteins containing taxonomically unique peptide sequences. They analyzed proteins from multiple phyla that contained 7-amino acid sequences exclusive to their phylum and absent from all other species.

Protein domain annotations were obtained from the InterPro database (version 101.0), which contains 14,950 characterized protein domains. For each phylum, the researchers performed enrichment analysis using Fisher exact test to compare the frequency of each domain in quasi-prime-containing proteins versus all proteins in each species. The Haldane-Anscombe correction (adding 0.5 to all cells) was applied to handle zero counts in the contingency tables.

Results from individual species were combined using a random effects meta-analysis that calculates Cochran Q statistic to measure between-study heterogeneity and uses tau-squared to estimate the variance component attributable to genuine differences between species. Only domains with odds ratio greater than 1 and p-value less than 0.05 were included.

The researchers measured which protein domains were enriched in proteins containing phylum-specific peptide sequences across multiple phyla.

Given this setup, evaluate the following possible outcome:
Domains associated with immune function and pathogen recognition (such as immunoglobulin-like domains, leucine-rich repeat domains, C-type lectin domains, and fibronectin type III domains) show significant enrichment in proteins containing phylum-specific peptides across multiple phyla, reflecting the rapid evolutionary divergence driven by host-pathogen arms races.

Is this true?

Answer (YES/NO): NO